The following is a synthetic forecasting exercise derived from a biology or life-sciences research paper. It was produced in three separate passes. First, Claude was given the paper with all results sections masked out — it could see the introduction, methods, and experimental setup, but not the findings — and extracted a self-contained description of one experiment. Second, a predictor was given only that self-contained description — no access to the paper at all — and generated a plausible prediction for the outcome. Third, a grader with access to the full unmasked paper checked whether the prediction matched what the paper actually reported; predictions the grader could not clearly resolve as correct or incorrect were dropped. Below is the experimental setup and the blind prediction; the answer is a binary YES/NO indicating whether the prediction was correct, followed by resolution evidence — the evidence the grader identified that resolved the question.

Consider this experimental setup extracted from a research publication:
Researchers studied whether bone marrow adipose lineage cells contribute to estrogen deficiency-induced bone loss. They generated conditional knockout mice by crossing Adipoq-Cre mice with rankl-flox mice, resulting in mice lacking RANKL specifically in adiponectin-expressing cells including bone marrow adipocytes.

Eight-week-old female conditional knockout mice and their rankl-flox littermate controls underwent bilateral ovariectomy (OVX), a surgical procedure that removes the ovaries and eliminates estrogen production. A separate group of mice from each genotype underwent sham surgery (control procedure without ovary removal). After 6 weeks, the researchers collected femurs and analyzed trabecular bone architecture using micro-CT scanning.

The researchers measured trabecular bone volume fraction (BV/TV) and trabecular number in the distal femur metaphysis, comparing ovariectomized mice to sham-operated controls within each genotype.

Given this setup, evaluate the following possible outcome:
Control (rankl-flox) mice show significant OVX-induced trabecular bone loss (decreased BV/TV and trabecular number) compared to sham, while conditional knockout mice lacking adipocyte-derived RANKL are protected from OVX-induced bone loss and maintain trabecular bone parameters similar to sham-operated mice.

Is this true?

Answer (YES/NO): YES